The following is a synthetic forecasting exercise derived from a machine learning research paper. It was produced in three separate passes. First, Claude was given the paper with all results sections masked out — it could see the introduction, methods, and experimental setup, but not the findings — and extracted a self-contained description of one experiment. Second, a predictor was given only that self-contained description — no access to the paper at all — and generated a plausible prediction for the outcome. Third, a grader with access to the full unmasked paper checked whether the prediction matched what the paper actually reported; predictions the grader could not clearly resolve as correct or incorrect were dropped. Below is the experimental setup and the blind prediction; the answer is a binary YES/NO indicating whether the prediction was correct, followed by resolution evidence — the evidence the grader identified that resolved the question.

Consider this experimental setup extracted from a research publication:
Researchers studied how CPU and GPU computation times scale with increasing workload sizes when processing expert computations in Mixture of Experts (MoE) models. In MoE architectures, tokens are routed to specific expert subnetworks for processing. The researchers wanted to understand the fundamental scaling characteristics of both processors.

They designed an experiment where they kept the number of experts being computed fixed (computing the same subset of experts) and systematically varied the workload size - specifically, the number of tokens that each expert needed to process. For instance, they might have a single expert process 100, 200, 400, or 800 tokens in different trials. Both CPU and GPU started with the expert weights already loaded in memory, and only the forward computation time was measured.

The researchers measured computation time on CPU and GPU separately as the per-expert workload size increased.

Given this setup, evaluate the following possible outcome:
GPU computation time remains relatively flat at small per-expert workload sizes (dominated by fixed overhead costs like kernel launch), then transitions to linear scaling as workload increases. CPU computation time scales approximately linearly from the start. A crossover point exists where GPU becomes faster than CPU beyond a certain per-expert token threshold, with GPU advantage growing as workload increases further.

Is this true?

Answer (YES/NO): NO